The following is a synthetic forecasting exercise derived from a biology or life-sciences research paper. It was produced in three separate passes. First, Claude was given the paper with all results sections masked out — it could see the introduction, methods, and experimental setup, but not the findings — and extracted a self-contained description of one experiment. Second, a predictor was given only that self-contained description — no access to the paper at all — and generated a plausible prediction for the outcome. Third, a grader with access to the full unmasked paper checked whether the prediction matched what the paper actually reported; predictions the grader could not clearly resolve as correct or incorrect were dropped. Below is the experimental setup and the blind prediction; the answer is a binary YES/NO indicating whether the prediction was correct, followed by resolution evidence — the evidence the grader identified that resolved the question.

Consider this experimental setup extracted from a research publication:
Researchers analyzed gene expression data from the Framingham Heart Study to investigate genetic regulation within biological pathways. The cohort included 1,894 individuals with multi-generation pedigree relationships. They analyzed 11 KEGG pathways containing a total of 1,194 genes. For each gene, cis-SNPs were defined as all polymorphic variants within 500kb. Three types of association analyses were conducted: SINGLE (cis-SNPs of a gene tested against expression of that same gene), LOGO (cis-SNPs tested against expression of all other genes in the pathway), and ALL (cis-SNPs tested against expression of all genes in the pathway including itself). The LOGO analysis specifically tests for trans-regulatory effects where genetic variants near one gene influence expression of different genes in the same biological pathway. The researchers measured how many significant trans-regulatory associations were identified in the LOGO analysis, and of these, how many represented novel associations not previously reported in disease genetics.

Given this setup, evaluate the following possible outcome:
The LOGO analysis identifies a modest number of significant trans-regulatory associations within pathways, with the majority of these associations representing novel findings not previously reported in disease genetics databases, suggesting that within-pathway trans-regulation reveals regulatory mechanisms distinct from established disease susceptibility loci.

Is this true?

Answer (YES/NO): NO